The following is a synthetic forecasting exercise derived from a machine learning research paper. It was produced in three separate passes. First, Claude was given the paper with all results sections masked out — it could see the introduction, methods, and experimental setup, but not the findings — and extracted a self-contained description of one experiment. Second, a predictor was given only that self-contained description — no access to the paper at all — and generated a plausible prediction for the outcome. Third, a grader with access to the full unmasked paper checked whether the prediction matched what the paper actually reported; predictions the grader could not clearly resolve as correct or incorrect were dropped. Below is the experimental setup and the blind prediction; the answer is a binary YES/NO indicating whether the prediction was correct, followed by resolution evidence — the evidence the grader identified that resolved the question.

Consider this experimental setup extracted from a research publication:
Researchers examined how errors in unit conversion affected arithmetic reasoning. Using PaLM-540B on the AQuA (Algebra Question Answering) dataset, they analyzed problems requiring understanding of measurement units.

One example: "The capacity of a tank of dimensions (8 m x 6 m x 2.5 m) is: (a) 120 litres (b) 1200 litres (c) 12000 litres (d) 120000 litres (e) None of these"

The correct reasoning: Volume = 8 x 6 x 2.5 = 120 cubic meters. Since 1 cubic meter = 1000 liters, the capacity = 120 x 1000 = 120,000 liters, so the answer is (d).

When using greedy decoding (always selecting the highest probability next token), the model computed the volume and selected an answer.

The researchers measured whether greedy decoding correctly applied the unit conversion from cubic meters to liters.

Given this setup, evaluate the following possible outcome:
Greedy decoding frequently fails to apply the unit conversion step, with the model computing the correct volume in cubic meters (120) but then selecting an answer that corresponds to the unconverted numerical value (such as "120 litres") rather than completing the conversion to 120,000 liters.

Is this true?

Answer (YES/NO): NO